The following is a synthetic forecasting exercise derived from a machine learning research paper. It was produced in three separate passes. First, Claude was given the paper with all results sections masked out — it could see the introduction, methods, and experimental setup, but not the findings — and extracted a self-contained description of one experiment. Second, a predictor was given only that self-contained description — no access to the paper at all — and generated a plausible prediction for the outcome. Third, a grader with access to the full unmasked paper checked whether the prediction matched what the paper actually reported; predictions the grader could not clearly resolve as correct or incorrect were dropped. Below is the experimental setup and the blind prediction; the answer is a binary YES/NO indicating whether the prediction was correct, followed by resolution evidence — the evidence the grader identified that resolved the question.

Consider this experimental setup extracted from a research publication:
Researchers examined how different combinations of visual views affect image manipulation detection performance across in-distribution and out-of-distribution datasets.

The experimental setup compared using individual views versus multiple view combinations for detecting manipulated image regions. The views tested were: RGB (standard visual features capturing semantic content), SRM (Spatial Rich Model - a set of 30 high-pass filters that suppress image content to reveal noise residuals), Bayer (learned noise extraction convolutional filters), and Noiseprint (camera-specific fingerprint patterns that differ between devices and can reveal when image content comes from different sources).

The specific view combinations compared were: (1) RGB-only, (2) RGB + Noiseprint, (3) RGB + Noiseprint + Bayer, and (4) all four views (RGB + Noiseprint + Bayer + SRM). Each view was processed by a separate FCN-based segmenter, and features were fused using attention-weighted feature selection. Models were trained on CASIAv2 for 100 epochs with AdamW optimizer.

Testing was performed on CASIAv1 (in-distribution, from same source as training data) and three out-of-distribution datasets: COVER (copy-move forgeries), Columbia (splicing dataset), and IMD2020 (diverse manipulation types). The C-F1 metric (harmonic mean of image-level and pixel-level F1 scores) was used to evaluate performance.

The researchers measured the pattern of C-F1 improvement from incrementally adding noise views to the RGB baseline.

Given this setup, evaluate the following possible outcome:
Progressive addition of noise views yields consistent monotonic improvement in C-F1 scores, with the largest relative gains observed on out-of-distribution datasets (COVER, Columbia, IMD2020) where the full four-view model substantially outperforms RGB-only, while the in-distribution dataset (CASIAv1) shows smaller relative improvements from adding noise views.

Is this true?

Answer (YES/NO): YES